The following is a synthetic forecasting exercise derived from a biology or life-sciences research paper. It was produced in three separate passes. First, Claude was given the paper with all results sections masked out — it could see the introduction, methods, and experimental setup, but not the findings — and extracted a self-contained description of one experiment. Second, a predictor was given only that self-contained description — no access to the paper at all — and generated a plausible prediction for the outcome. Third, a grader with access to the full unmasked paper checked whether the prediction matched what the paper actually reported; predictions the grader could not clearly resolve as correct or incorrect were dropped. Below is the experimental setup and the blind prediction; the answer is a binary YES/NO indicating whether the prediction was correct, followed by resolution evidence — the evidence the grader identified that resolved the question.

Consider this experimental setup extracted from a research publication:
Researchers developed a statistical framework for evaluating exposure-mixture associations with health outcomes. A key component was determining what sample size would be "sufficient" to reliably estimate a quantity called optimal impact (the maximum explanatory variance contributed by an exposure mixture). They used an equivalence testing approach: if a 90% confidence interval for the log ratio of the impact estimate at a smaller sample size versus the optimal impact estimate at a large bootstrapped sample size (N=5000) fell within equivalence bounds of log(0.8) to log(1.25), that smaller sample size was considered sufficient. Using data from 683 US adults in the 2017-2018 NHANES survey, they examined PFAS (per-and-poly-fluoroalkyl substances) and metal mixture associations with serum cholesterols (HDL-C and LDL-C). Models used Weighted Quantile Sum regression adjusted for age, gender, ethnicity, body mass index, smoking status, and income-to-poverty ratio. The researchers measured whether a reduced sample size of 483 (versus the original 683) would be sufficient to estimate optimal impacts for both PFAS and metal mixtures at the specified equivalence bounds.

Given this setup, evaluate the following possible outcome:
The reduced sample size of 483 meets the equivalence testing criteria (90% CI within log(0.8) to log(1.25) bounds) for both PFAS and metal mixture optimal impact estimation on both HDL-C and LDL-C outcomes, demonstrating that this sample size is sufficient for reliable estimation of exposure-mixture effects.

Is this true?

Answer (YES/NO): YES